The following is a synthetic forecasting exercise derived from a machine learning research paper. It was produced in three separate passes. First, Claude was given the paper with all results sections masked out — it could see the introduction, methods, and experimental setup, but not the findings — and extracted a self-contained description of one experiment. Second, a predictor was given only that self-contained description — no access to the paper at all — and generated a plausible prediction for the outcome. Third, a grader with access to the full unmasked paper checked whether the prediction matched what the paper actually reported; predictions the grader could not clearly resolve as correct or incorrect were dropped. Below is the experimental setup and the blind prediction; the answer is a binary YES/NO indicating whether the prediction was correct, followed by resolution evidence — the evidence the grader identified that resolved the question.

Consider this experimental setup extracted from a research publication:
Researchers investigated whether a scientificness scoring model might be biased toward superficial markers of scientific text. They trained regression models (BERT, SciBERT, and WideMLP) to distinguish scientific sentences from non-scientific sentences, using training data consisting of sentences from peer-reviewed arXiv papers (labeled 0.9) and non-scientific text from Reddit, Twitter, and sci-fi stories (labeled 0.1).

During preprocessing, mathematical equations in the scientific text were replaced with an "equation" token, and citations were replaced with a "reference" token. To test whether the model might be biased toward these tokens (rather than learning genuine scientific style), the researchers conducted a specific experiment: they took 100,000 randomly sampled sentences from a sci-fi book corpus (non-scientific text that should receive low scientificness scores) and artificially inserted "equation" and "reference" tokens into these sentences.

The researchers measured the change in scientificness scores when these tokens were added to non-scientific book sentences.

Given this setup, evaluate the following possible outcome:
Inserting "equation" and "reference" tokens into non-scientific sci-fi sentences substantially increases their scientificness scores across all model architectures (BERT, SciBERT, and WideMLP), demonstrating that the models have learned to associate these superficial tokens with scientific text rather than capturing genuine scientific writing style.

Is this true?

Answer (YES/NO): NO